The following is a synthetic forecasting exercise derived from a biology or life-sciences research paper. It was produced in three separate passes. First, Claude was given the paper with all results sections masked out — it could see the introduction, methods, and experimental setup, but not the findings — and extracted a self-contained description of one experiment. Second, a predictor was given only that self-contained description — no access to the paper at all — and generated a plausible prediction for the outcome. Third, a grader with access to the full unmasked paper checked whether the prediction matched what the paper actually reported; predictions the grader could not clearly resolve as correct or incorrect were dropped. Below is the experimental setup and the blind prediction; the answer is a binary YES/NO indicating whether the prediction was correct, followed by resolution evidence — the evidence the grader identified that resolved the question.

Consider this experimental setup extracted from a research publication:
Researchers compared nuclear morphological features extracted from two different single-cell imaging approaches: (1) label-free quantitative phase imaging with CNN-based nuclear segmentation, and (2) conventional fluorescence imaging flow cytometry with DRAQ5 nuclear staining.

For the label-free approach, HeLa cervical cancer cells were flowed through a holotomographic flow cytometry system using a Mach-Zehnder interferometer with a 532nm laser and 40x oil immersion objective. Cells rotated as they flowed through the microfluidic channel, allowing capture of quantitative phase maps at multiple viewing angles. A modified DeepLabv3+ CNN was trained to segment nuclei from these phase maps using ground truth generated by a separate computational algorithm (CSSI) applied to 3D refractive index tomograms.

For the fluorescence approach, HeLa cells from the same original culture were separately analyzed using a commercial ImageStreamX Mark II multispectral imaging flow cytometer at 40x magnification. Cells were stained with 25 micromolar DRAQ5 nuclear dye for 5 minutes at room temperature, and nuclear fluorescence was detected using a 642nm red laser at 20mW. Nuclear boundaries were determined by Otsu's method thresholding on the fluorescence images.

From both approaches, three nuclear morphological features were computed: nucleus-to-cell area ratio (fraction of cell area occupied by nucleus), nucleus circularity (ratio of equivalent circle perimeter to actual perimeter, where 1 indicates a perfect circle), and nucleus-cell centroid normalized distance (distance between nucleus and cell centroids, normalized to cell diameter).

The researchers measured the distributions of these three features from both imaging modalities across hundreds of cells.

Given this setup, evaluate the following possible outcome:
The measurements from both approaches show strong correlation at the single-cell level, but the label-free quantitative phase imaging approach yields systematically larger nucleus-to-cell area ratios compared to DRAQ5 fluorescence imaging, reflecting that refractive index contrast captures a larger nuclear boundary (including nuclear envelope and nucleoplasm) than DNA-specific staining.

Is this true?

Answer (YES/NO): NO